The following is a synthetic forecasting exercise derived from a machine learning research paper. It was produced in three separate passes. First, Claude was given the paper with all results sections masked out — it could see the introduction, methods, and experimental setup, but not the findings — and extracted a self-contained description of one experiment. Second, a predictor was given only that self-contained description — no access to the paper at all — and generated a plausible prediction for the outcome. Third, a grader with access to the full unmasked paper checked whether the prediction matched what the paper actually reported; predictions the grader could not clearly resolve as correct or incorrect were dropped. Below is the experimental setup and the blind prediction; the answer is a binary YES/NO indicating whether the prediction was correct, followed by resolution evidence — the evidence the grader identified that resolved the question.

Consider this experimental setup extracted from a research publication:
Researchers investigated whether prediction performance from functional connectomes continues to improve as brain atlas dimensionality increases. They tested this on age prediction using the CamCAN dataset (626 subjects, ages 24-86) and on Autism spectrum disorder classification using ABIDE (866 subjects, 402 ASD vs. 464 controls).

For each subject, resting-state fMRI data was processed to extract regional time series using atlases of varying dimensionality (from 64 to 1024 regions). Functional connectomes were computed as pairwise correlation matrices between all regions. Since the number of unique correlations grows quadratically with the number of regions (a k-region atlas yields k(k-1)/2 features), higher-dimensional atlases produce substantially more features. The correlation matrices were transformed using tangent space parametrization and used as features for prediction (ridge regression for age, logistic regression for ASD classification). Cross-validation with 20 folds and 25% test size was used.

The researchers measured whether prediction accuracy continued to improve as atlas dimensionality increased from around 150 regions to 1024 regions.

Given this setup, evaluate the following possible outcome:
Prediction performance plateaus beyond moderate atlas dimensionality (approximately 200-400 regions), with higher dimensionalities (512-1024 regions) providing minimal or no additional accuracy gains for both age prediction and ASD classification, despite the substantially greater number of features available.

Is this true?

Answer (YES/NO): NO